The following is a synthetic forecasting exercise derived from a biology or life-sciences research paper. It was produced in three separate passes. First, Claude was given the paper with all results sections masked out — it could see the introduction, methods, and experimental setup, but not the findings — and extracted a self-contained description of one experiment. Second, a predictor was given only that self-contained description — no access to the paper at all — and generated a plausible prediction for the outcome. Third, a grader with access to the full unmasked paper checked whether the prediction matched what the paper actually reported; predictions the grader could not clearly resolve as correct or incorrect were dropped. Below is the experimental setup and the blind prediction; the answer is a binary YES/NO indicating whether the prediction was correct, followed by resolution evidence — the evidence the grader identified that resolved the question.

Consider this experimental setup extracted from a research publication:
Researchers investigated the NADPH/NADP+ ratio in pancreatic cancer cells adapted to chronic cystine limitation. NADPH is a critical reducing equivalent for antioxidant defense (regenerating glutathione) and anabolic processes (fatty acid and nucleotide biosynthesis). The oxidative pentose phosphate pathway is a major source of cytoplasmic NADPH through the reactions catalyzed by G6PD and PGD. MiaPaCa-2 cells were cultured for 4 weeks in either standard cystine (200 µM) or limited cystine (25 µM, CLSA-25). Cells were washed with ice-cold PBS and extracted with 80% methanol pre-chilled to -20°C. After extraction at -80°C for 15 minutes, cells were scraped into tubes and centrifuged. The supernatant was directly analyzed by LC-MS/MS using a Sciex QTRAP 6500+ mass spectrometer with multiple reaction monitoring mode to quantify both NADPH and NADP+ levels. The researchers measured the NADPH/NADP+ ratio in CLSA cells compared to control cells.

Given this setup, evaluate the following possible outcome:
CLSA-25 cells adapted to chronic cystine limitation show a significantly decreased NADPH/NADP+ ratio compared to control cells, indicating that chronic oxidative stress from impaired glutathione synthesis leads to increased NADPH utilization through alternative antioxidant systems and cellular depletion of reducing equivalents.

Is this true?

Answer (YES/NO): NO